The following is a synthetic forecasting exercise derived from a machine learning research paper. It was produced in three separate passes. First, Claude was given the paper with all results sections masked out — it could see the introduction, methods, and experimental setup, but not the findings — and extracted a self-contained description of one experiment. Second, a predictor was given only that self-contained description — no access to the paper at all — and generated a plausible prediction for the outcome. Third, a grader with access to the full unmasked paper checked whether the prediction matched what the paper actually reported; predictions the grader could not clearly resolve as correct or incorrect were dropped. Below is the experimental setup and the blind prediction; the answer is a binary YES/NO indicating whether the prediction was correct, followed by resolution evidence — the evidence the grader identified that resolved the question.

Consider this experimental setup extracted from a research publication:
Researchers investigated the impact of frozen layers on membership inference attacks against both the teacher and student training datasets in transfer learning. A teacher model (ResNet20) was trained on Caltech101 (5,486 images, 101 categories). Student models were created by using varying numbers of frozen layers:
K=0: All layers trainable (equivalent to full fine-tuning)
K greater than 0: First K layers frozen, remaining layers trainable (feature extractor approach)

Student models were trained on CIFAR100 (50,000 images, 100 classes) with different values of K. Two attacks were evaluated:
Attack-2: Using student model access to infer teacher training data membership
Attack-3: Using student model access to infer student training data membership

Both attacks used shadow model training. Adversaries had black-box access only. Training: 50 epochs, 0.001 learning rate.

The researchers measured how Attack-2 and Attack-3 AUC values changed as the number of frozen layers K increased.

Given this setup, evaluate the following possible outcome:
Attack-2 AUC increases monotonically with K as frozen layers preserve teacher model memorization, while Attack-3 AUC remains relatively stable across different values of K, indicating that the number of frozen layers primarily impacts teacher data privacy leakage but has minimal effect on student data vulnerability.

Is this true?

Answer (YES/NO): NO